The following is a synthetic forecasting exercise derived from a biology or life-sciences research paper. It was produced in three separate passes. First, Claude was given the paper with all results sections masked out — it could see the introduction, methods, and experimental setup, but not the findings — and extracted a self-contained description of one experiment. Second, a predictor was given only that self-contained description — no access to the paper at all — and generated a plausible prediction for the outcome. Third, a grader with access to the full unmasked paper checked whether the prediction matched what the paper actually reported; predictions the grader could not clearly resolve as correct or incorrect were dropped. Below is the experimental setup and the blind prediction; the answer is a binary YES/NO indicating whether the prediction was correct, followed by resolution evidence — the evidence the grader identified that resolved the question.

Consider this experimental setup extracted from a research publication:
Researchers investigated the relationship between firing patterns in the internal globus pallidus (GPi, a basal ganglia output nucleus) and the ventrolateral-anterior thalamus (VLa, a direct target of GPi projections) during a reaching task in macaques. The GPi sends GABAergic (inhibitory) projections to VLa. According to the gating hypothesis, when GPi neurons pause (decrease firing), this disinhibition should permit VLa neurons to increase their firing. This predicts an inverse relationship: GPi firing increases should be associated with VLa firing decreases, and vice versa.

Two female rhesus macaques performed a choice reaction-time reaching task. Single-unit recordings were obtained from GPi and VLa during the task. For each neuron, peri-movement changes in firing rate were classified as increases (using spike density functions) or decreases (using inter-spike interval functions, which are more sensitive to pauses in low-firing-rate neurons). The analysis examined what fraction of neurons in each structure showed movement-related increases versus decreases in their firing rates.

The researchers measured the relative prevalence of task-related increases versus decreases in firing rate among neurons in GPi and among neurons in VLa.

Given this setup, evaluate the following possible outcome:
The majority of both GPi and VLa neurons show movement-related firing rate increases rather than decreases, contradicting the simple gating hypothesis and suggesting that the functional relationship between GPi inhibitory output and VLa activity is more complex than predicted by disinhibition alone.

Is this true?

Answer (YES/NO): YES